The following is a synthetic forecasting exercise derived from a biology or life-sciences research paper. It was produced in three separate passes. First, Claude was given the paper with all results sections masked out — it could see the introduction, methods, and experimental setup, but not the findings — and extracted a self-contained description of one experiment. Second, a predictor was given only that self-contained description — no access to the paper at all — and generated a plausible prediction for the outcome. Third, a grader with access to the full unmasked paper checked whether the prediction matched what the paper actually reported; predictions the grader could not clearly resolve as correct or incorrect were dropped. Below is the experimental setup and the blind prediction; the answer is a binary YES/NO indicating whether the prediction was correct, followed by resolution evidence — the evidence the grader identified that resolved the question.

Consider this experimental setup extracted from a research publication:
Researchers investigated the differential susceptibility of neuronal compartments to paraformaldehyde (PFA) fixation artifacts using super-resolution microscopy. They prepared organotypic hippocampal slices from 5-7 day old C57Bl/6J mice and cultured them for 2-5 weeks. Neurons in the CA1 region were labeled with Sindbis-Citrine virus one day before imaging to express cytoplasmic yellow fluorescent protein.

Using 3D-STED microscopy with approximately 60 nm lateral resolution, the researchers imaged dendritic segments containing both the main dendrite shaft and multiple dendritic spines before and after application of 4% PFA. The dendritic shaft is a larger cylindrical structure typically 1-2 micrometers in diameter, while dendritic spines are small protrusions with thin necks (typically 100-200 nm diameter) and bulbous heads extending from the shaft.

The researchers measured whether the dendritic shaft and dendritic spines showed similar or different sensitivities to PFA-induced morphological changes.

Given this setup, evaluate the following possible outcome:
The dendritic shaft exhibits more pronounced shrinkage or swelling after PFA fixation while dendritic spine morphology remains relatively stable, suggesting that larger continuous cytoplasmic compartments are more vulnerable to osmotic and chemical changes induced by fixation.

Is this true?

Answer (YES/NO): NO